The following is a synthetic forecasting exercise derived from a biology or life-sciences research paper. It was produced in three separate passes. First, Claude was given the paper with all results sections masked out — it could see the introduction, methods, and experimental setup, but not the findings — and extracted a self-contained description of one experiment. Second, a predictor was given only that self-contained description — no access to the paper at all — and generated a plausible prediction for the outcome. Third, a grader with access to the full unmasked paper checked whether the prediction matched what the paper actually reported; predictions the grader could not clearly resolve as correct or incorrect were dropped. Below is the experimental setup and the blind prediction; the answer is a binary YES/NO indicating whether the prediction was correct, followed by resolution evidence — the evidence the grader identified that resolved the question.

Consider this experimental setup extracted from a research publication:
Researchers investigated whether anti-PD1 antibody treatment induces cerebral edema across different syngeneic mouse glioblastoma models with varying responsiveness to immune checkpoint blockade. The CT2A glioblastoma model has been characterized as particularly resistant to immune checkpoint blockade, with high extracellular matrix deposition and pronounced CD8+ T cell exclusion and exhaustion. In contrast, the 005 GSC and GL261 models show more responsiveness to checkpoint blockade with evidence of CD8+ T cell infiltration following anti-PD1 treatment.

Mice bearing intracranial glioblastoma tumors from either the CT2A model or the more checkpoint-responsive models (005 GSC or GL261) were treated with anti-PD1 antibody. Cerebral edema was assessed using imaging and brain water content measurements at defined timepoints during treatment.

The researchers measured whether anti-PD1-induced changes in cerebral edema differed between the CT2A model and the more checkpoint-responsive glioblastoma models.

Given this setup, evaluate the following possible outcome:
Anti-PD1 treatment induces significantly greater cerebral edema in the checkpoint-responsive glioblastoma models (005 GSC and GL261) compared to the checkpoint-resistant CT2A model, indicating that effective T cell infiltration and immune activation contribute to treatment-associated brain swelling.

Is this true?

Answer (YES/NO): YES